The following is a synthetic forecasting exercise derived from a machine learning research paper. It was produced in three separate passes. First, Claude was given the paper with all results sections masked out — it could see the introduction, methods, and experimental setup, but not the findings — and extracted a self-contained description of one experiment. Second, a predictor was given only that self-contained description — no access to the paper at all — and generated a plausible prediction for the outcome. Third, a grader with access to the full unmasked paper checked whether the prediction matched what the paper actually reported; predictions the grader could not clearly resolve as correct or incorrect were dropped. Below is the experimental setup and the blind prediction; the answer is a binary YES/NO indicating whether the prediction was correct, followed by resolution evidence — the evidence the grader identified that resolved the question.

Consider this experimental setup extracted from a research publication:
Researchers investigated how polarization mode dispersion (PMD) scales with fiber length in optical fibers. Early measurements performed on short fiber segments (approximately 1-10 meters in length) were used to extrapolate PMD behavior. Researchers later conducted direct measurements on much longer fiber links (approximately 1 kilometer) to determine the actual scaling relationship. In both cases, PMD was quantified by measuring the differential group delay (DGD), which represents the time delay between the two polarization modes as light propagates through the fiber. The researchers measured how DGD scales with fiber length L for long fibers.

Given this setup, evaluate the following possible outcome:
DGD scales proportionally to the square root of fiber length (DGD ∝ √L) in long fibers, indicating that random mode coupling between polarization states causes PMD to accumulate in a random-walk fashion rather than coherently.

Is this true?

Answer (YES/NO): YES